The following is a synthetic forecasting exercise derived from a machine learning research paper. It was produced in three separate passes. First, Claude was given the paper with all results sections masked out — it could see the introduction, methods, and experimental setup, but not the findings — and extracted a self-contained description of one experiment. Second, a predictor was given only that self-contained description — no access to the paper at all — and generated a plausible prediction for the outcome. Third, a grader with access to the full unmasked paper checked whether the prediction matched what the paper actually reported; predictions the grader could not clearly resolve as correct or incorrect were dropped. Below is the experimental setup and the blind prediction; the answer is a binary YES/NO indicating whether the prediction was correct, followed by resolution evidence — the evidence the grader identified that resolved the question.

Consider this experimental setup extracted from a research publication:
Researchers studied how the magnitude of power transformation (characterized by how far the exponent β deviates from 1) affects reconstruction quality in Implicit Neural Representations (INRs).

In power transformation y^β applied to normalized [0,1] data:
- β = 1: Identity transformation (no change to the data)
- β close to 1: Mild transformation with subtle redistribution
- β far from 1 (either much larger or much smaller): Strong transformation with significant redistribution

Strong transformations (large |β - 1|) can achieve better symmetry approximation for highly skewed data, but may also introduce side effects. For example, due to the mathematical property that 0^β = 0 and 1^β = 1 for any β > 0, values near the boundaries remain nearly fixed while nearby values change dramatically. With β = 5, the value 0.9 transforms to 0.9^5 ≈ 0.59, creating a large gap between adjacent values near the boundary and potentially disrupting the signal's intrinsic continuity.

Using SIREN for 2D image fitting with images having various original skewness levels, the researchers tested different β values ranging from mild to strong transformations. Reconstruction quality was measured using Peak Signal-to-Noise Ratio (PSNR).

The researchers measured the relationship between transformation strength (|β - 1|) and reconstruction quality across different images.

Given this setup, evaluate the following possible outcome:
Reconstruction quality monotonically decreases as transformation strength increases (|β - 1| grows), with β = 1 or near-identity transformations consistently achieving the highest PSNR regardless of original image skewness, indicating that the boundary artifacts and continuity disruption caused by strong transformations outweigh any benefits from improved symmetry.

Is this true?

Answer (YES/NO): NO